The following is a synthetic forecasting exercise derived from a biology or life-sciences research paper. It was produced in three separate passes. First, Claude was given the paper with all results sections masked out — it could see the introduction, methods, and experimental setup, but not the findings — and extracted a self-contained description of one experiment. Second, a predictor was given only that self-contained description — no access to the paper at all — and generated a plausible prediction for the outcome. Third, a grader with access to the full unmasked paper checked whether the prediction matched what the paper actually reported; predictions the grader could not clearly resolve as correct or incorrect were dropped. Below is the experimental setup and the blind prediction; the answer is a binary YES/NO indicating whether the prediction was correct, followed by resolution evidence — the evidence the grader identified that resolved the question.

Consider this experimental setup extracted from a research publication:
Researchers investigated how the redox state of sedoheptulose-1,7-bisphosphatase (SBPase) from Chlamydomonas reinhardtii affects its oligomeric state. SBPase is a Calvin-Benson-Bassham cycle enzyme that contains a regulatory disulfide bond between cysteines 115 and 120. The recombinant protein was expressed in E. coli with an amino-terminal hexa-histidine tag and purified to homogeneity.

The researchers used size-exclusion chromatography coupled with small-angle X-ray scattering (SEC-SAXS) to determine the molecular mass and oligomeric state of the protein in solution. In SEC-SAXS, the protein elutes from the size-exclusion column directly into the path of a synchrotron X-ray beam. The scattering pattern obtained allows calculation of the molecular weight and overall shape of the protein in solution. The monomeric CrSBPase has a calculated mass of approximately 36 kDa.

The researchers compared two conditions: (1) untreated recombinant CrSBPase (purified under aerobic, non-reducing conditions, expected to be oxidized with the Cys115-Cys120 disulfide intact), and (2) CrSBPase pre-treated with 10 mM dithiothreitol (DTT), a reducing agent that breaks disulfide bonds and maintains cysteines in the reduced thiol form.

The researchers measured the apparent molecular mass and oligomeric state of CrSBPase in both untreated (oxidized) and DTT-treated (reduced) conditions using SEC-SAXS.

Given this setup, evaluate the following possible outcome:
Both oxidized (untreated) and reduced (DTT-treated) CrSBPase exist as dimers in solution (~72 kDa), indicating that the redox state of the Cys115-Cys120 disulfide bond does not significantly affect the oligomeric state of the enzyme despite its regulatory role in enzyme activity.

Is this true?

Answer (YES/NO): NO